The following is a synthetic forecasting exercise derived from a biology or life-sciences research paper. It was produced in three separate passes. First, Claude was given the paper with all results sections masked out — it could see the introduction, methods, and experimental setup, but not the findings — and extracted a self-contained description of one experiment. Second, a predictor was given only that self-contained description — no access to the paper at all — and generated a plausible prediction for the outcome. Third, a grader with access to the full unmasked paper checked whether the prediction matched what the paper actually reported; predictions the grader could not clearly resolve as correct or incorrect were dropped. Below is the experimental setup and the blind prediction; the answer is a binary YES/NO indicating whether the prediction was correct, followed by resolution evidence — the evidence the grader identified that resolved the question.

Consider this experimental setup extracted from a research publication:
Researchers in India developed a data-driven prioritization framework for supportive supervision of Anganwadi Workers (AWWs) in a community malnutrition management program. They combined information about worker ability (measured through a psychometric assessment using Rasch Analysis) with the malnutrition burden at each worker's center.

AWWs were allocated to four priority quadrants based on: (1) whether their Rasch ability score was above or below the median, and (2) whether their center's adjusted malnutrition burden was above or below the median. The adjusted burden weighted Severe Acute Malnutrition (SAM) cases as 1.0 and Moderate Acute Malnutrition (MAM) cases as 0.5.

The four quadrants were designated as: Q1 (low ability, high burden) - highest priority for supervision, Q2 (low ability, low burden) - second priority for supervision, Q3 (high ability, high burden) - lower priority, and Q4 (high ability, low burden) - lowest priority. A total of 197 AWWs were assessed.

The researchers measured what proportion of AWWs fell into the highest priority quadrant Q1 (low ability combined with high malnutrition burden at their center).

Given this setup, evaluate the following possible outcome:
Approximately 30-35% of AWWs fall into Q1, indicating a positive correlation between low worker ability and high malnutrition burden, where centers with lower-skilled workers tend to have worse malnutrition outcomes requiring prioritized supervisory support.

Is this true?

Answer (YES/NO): NO